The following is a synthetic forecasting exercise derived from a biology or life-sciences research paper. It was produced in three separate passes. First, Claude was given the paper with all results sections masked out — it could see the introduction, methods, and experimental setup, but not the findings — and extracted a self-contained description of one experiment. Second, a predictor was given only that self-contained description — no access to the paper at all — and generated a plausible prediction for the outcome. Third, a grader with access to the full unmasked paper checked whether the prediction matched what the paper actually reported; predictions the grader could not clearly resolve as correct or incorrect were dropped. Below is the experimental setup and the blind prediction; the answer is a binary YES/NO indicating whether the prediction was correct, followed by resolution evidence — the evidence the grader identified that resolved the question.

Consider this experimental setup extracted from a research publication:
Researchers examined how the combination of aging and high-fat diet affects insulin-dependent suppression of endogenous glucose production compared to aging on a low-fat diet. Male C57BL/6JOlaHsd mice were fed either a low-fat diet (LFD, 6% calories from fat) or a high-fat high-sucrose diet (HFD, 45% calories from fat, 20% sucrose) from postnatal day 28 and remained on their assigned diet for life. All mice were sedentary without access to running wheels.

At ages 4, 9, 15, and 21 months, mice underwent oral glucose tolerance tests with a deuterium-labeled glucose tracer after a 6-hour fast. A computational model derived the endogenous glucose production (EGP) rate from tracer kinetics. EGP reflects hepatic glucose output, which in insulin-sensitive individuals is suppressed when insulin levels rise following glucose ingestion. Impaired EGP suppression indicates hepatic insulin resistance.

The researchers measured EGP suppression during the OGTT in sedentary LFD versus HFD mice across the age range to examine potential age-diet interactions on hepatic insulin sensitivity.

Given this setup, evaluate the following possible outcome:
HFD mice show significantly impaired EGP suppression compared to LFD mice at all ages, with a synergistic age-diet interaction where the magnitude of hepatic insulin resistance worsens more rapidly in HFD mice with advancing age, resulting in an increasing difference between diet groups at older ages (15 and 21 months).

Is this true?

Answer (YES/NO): NO